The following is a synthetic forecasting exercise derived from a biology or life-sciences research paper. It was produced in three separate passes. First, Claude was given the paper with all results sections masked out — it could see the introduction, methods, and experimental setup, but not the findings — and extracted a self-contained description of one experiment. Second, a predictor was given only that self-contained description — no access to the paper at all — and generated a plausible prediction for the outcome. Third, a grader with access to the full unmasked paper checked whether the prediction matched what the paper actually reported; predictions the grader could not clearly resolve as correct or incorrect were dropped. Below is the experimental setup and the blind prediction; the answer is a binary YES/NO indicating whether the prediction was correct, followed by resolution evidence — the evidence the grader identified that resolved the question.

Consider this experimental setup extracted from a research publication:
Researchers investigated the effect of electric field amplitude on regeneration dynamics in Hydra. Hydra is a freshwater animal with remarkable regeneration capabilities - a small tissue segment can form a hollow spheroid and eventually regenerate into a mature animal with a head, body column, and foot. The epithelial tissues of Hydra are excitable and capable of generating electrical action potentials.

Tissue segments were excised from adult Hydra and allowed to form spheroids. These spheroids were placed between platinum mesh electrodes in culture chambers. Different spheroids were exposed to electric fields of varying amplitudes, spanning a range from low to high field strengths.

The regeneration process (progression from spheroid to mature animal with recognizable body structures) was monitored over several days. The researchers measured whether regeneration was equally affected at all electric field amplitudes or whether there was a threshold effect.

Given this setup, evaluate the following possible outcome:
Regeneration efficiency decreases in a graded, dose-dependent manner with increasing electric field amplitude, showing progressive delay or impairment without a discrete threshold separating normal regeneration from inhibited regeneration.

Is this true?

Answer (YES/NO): NO